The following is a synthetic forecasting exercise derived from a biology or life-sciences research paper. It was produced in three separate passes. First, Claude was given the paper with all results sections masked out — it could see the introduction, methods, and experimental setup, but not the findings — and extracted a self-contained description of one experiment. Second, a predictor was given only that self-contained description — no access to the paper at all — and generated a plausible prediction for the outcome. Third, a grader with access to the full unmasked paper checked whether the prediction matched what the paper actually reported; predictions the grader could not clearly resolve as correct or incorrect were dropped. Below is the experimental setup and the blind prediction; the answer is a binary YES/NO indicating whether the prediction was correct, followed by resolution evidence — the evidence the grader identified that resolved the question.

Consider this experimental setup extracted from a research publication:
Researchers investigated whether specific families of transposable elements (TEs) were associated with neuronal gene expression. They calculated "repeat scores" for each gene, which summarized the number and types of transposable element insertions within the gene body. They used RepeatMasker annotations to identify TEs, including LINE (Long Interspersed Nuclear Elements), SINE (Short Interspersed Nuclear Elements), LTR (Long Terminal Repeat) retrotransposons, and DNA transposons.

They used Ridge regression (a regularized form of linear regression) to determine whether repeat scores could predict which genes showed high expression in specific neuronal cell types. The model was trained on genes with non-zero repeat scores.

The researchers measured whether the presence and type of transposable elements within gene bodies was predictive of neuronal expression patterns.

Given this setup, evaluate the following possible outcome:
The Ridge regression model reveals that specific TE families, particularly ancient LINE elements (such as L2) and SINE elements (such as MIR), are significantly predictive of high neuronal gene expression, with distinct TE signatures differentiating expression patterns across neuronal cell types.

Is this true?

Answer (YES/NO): NO